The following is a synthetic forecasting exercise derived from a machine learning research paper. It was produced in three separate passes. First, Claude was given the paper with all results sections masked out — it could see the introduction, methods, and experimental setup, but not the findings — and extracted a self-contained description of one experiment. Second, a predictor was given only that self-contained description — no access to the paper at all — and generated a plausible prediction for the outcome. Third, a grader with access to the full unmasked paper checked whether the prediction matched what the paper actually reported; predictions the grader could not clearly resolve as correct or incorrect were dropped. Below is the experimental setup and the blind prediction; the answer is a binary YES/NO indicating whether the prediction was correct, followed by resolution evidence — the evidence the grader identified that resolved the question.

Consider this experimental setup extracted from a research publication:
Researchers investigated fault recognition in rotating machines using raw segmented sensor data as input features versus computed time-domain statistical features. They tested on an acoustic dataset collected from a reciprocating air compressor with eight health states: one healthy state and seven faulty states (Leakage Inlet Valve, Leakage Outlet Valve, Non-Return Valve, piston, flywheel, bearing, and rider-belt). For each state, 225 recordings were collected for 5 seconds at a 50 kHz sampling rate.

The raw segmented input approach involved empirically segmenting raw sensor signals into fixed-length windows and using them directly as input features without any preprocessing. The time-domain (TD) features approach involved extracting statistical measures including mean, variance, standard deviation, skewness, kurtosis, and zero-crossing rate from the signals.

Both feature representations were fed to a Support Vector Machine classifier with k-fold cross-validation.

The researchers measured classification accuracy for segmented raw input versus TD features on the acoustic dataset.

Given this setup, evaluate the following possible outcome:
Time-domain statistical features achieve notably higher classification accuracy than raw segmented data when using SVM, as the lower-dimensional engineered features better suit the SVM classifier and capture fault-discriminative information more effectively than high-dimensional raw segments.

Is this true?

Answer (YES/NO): YES